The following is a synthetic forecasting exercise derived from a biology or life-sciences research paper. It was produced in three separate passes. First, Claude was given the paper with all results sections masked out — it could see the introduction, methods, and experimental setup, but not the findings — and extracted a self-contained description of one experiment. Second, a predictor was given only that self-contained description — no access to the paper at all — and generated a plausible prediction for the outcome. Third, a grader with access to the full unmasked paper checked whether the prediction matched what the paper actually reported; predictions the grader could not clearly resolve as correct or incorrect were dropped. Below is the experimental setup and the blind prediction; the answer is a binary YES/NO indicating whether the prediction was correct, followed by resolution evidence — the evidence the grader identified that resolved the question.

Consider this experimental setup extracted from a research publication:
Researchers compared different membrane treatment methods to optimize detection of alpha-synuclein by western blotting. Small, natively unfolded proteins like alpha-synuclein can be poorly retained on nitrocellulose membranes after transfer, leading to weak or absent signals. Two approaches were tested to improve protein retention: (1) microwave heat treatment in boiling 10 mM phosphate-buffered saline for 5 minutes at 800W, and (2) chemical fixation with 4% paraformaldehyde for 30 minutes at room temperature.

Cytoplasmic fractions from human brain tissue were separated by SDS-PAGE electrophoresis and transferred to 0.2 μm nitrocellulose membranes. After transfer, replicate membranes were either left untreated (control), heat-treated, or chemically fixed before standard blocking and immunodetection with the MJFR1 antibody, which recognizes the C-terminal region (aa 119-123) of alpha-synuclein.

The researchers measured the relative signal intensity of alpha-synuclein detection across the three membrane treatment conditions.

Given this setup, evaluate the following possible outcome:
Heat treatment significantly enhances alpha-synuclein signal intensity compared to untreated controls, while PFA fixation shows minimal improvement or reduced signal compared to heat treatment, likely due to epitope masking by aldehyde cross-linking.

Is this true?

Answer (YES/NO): NO